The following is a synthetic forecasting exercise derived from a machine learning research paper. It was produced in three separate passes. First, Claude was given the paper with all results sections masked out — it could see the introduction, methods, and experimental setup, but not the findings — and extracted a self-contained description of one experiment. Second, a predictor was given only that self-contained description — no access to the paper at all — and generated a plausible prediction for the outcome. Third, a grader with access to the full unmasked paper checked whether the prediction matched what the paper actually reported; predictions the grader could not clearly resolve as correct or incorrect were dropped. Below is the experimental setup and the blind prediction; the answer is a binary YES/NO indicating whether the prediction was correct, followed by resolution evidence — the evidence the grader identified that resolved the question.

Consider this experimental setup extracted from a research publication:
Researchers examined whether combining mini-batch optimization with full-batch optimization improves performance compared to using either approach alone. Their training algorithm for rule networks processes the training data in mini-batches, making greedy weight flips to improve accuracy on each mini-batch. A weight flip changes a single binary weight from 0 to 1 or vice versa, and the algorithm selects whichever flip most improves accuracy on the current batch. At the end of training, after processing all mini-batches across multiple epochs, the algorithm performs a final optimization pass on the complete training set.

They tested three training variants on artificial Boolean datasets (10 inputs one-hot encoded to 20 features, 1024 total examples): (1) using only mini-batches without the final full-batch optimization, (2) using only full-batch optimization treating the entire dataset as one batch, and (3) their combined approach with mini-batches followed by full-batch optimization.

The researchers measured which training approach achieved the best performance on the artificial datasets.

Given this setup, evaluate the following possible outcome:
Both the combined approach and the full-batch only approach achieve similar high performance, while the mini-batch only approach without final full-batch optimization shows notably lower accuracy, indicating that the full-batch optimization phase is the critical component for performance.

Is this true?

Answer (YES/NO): NO